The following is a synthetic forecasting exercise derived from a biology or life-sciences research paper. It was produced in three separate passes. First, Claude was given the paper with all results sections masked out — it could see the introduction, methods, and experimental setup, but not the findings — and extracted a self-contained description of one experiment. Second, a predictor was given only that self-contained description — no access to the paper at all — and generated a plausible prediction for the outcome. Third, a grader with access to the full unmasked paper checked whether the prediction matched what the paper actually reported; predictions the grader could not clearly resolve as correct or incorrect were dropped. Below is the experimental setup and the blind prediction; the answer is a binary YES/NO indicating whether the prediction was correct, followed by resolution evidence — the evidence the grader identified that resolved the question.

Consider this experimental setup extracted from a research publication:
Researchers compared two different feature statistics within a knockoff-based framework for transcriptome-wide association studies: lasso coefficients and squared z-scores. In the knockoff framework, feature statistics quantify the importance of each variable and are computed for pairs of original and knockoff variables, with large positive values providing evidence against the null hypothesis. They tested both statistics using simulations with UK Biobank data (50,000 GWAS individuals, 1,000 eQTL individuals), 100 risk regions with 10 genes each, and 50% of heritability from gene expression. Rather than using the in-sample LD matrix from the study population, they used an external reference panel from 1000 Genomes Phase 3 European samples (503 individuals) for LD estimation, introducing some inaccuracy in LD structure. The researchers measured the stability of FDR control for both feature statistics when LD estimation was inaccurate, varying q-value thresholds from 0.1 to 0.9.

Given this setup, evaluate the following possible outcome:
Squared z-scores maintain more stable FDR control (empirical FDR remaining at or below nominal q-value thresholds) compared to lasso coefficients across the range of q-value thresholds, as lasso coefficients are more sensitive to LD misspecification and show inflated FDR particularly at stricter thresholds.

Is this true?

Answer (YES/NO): YES